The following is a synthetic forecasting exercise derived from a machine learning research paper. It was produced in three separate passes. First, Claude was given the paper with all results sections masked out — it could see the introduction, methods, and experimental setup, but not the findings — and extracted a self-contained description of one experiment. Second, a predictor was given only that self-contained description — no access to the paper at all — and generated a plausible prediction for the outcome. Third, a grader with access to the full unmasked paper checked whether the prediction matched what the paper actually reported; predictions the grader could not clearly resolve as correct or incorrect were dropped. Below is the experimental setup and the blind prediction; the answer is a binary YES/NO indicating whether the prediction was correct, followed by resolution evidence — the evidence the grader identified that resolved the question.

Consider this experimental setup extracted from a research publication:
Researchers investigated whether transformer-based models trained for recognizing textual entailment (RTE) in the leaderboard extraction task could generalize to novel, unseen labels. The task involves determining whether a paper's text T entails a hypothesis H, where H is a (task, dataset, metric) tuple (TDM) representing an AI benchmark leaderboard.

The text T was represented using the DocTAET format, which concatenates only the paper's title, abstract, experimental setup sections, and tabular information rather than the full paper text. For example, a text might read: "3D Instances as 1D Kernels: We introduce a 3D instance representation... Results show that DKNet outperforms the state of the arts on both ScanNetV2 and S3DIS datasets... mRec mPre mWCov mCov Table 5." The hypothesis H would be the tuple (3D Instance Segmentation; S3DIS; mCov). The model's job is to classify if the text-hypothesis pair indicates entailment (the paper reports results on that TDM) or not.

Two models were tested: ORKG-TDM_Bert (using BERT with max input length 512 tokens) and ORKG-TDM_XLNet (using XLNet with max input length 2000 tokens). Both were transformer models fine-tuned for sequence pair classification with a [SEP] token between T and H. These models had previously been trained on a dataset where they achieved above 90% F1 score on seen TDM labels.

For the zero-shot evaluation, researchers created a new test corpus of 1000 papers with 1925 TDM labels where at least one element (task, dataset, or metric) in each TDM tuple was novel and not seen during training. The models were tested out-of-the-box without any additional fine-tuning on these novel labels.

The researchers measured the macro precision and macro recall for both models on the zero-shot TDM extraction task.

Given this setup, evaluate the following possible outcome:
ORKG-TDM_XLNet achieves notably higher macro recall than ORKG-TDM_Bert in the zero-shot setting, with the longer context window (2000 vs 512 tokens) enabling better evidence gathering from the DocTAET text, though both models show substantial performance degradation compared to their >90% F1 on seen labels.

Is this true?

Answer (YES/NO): NO